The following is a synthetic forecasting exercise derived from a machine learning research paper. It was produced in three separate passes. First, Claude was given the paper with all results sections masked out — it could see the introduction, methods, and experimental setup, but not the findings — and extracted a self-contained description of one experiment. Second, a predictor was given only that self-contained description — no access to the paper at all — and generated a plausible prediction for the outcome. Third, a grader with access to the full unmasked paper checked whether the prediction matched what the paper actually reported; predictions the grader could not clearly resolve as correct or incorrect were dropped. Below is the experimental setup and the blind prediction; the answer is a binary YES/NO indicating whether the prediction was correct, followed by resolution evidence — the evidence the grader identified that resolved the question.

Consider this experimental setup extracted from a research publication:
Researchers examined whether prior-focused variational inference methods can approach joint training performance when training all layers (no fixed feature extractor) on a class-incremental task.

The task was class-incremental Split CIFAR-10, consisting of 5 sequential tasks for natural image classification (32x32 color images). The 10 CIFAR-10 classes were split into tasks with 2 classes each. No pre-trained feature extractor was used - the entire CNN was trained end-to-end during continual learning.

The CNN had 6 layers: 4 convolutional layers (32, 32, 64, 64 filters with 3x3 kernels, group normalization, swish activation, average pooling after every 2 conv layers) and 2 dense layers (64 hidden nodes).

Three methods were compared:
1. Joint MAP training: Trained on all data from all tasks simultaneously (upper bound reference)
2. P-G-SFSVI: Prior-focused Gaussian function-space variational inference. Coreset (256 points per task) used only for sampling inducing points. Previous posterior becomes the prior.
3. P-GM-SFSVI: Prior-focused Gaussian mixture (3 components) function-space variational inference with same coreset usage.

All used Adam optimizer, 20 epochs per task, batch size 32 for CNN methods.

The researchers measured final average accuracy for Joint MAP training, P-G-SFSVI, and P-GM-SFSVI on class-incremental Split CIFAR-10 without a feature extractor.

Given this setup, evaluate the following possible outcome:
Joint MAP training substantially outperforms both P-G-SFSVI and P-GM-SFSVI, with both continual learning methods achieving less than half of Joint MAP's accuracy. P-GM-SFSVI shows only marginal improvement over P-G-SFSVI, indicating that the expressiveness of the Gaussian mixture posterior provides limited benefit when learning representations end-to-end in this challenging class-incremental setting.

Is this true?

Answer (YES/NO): NO